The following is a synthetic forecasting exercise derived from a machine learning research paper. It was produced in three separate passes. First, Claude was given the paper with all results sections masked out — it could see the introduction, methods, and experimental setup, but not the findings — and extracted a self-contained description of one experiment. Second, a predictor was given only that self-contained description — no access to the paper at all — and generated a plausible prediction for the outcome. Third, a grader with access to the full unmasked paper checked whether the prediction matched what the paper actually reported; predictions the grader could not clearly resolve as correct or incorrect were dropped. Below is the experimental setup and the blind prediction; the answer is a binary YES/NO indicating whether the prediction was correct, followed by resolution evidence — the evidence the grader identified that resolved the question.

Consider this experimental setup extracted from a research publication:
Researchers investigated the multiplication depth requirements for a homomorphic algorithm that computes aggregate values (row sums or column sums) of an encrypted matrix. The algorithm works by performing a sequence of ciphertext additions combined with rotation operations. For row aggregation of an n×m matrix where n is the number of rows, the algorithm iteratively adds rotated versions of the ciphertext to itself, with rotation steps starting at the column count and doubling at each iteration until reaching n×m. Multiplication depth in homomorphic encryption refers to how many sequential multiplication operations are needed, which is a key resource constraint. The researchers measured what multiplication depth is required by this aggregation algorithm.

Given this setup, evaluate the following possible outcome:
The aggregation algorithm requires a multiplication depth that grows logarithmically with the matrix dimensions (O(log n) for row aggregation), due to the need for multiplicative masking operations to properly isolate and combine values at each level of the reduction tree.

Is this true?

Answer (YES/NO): NO